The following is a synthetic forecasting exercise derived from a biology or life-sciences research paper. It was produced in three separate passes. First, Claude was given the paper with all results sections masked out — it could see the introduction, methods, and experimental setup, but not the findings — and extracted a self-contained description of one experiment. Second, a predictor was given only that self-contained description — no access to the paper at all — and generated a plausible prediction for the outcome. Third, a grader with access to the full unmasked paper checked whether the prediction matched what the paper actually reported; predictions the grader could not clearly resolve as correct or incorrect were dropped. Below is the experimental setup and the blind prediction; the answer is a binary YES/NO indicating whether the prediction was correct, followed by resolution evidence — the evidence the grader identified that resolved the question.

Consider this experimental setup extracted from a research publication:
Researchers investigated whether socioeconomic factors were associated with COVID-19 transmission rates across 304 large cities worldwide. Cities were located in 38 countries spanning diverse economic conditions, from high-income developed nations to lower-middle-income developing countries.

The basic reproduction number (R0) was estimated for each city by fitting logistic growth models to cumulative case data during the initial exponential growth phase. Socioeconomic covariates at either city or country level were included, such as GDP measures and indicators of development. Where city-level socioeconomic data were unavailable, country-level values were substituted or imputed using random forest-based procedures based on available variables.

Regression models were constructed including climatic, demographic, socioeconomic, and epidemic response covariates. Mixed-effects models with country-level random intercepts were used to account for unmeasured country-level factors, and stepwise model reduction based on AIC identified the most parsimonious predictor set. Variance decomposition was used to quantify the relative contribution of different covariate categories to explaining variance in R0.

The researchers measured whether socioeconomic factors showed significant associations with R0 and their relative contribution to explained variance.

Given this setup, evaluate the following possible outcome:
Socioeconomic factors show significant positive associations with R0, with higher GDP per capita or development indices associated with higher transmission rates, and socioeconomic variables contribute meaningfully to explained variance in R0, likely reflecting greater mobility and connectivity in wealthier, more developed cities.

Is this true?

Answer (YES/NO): NO